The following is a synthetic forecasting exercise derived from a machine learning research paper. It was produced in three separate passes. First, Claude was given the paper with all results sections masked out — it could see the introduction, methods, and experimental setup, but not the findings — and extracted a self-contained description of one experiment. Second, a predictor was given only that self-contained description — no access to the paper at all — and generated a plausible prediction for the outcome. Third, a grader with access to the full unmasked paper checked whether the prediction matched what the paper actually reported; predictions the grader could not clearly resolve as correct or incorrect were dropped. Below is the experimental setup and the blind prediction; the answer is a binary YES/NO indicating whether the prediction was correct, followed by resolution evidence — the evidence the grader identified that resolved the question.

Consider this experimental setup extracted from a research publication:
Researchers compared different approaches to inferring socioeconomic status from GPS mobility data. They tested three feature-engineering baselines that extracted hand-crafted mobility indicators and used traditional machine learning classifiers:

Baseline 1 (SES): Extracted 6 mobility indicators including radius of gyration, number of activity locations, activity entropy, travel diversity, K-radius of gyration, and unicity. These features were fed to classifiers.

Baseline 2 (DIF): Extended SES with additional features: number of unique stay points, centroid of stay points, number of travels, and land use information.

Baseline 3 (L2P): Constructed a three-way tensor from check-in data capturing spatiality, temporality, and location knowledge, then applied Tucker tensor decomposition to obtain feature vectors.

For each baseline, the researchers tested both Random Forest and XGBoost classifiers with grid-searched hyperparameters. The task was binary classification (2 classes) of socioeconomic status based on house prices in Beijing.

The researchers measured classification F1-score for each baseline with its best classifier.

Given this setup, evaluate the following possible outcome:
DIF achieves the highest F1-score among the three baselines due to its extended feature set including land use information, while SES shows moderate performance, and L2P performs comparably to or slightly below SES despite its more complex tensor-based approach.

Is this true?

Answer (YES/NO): NO